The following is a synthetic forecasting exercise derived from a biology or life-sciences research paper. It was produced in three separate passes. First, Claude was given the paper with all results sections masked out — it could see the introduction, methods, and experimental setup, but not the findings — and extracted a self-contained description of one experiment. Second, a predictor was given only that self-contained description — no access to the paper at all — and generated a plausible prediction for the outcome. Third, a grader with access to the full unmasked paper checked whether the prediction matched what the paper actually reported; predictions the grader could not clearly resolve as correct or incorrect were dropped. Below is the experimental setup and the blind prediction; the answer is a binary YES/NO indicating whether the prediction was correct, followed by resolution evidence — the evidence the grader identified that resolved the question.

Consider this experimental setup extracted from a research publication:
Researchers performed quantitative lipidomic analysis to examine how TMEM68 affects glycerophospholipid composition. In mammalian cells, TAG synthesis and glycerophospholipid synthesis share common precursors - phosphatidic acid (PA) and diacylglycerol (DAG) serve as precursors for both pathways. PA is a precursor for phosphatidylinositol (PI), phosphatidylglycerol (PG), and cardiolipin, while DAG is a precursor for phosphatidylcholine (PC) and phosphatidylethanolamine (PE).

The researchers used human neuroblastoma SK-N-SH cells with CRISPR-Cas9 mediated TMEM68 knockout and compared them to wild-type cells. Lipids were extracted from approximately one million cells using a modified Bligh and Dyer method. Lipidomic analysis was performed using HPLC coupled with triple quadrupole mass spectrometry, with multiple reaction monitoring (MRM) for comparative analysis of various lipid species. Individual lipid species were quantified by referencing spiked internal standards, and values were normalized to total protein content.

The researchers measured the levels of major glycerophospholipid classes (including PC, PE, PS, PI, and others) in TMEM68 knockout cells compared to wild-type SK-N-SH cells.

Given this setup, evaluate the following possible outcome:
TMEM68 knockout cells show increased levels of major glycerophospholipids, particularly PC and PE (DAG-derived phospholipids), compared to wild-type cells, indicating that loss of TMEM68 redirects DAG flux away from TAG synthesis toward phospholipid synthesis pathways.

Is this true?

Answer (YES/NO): NO